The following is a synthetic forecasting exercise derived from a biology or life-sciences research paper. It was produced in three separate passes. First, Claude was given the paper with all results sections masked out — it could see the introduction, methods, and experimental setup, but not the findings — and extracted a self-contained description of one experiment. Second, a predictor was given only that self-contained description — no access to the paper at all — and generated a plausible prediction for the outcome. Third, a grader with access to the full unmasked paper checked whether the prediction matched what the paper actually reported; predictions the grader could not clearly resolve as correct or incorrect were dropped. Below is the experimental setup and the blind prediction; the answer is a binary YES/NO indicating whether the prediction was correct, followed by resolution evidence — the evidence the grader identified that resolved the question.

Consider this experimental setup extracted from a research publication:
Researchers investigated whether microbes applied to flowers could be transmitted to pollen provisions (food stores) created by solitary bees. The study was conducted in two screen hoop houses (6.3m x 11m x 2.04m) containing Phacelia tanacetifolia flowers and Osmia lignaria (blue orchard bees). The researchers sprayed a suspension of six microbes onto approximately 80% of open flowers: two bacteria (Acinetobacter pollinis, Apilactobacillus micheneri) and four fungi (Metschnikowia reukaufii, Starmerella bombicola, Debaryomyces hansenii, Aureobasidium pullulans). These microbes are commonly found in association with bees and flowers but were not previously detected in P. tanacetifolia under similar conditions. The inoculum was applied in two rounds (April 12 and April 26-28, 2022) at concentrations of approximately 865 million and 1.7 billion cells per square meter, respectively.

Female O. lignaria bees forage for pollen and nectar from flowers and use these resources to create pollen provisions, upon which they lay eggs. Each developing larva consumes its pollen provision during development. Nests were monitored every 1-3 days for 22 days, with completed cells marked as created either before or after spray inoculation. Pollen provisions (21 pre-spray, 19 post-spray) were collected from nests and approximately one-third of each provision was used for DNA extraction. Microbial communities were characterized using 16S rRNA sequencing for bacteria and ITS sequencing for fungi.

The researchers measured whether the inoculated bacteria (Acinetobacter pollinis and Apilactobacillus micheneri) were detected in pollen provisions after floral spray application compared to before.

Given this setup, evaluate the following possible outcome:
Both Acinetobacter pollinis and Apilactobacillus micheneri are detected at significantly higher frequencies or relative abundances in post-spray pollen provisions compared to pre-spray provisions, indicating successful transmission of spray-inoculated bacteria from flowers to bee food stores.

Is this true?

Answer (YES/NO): YES